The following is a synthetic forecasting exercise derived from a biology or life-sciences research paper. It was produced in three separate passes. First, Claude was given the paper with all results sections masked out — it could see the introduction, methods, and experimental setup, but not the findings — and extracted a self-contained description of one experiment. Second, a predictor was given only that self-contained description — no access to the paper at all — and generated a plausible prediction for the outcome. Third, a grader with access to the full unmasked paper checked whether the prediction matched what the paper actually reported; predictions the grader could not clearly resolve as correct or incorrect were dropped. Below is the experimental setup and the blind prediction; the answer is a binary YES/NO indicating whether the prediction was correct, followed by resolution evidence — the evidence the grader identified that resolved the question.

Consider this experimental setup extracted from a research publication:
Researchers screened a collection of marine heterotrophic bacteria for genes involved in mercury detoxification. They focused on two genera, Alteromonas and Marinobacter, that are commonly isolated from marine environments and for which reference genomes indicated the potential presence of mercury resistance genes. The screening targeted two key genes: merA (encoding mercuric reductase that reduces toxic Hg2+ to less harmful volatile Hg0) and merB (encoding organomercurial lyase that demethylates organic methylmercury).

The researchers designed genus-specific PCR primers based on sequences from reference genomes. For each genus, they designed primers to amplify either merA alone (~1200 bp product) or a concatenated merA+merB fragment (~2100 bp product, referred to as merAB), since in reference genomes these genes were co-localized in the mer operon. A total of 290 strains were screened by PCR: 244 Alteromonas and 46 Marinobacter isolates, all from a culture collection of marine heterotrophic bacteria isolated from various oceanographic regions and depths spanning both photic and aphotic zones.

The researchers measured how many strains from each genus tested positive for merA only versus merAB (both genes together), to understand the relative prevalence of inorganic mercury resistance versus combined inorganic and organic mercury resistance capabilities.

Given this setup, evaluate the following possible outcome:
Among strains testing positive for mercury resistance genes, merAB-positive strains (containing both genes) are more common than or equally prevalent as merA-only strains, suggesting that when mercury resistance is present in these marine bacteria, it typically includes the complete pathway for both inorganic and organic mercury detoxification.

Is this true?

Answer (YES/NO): NO